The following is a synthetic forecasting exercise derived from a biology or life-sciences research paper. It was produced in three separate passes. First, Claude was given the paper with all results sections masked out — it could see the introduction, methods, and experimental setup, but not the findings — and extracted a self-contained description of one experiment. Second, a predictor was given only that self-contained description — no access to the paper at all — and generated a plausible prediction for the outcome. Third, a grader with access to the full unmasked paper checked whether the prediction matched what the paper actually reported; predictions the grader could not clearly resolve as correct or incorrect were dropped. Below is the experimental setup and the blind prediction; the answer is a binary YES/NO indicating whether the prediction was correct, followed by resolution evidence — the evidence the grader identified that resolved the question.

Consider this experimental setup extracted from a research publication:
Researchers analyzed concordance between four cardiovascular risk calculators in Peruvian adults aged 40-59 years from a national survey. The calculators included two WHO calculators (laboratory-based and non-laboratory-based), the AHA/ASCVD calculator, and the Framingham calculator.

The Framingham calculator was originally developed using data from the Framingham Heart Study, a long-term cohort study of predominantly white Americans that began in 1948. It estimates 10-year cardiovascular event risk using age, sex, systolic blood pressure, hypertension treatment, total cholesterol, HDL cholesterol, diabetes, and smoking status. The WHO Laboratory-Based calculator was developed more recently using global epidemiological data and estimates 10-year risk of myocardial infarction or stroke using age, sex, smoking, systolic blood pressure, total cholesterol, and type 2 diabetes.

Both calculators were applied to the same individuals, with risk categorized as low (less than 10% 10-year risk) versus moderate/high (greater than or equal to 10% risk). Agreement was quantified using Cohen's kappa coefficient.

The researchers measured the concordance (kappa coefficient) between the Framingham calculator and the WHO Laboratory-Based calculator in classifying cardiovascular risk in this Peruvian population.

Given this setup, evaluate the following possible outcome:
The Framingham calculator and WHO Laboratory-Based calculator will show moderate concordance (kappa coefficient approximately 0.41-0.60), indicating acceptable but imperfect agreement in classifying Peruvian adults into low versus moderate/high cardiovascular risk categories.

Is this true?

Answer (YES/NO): NO